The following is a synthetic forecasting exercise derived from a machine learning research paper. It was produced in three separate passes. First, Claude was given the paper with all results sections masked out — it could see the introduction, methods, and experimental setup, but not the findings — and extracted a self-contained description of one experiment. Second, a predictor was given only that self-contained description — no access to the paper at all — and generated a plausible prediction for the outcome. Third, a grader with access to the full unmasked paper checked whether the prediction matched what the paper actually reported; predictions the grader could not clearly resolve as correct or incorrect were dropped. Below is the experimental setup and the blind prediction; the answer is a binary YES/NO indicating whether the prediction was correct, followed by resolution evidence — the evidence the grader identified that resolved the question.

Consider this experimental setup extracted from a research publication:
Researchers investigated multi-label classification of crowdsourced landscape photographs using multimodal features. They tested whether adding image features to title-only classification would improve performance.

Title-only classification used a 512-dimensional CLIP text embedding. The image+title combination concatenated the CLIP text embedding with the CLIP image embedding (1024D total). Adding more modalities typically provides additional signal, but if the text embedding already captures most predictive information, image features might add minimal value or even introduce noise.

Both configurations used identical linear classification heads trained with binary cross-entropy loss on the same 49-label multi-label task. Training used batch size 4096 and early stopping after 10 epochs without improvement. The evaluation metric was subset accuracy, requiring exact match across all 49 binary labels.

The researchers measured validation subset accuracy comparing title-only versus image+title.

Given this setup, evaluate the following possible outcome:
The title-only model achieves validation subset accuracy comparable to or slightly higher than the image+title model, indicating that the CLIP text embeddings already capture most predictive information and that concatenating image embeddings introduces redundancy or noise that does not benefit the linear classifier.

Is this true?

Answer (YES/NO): NO